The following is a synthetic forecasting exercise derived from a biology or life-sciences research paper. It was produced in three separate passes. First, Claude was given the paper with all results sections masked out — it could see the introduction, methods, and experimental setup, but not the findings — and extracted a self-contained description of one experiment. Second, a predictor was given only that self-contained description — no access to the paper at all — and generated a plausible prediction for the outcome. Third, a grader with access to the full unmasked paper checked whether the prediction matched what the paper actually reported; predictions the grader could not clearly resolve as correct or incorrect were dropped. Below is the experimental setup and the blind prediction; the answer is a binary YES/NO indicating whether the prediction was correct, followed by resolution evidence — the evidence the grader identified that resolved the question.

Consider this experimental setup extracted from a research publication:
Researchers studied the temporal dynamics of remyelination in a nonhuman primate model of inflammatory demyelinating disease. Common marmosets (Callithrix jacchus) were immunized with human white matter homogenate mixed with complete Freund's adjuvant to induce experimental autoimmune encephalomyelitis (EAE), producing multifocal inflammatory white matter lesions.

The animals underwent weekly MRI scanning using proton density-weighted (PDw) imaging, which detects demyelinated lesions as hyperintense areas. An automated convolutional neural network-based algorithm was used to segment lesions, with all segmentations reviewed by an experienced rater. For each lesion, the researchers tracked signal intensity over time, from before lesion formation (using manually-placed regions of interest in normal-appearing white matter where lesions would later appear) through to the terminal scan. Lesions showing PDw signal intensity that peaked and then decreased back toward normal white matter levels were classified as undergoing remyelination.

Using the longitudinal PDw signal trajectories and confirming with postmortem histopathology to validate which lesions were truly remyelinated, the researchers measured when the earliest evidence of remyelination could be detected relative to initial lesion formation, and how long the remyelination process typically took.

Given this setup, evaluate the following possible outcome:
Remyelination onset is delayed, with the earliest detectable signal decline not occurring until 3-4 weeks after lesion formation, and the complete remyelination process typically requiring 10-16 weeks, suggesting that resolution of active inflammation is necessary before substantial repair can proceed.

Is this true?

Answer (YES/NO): NO